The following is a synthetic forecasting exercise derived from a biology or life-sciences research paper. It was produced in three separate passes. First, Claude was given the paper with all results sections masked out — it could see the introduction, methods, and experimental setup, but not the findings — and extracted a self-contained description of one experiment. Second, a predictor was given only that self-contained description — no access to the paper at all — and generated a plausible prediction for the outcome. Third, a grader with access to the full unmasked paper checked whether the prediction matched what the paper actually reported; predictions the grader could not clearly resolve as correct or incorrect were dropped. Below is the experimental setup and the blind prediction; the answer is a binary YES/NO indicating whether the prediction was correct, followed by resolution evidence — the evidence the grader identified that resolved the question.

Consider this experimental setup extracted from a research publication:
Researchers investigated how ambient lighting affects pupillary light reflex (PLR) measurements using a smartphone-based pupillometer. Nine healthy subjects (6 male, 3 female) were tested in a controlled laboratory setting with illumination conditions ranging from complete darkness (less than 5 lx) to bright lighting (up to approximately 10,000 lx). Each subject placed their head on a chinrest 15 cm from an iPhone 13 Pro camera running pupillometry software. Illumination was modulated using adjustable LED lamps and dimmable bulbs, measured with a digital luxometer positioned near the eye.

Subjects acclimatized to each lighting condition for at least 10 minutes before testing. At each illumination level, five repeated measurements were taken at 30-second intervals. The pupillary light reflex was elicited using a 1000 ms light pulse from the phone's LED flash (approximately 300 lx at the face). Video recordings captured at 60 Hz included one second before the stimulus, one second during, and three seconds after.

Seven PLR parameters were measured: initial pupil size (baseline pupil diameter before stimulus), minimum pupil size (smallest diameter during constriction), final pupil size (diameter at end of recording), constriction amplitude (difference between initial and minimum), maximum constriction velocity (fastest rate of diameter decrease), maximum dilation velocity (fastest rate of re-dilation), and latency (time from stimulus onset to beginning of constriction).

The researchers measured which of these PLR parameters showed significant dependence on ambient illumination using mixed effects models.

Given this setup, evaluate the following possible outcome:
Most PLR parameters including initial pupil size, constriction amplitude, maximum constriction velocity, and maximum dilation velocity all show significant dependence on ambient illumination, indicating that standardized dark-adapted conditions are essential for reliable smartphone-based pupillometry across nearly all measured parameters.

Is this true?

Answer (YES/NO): NO